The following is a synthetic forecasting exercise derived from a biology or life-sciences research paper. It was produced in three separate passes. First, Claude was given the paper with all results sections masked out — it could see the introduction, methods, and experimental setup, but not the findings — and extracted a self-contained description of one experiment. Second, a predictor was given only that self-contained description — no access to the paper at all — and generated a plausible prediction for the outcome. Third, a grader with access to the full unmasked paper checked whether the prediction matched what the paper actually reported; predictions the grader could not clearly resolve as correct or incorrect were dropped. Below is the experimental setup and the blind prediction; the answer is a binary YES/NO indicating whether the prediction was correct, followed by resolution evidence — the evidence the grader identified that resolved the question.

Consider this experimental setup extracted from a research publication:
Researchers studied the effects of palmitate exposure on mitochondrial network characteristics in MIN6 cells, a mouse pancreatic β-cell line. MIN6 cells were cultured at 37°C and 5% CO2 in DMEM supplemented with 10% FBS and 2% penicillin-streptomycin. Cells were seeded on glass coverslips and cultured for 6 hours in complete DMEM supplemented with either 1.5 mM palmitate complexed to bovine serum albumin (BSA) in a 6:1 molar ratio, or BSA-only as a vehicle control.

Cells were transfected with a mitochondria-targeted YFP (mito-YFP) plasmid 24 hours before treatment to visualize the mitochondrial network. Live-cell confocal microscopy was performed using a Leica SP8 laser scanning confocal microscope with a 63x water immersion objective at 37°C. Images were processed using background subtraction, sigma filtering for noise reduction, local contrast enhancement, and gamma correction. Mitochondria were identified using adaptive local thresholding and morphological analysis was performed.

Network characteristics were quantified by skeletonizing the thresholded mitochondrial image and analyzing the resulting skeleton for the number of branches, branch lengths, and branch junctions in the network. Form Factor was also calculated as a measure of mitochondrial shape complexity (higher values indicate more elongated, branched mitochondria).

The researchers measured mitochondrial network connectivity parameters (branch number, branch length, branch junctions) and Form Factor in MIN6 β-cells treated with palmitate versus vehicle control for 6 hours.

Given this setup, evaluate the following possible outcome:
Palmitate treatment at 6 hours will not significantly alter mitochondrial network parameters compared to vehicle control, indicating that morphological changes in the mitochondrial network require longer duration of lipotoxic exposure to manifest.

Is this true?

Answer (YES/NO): NO